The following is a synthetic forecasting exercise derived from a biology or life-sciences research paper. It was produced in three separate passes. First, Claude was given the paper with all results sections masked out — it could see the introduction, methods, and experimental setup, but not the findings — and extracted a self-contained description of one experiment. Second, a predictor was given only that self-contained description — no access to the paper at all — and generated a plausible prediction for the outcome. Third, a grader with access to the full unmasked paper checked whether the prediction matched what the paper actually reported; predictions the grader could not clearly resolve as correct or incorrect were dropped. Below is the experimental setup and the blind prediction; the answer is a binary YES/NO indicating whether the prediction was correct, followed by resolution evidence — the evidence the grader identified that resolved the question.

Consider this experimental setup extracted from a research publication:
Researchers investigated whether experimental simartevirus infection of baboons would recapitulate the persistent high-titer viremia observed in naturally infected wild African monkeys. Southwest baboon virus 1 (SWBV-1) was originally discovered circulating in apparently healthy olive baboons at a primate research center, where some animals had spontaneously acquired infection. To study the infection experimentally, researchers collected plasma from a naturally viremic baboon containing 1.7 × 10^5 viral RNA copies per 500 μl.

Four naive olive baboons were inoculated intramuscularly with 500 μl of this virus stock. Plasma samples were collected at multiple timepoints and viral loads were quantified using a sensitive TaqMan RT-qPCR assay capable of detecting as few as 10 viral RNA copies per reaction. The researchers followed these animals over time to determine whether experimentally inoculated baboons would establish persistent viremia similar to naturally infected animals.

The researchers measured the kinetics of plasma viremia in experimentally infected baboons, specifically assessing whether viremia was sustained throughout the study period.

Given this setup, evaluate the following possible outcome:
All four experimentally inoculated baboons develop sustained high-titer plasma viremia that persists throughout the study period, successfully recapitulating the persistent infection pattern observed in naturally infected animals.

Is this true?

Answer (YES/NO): NO